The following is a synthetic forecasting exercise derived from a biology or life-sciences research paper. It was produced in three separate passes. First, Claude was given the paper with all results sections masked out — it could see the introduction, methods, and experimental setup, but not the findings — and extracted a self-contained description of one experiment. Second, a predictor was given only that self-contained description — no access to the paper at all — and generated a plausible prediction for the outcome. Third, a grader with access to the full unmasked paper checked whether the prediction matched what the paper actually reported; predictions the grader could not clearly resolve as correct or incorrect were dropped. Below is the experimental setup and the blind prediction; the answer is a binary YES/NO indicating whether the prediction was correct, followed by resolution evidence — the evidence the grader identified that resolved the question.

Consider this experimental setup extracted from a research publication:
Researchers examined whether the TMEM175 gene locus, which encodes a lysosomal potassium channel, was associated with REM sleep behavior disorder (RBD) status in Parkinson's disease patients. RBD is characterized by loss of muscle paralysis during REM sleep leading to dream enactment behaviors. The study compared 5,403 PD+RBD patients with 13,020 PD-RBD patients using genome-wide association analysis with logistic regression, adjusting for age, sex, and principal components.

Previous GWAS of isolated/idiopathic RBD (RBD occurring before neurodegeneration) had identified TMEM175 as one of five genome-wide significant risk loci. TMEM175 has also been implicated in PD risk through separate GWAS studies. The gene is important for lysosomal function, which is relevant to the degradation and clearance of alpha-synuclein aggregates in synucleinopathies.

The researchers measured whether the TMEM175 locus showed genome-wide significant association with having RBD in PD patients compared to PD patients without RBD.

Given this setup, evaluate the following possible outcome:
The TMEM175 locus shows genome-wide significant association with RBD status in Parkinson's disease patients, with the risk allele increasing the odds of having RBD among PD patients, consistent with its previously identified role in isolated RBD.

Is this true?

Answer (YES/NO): NO